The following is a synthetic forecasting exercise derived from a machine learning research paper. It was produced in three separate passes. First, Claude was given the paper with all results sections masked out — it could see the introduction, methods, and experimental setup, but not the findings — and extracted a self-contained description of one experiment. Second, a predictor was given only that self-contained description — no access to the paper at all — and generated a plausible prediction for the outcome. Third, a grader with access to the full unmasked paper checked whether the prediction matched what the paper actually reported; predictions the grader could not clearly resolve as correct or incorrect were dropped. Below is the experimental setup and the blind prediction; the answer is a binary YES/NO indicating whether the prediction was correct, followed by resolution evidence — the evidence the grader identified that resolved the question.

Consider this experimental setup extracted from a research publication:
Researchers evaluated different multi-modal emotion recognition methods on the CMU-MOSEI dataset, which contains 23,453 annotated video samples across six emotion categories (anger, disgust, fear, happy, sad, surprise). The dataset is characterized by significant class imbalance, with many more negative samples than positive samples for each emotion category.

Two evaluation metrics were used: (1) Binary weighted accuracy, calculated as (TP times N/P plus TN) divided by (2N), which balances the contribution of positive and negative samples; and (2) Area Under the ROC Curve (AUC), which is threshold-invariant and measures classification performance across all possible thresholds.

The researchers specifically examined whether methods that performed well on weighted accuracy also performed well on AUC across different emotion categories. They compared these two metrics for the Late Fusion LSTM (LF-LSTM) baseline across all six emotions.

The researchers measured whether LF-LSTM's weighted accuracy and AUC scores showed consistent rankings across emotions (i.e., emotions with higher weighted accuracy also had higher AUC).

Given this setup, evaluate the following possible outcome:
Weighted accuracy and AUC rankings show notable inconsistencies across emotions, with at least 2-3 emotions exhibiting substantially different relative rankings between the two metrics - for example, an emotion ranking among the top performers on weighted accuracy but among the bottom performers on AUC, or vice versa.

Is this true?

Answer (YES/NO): NO